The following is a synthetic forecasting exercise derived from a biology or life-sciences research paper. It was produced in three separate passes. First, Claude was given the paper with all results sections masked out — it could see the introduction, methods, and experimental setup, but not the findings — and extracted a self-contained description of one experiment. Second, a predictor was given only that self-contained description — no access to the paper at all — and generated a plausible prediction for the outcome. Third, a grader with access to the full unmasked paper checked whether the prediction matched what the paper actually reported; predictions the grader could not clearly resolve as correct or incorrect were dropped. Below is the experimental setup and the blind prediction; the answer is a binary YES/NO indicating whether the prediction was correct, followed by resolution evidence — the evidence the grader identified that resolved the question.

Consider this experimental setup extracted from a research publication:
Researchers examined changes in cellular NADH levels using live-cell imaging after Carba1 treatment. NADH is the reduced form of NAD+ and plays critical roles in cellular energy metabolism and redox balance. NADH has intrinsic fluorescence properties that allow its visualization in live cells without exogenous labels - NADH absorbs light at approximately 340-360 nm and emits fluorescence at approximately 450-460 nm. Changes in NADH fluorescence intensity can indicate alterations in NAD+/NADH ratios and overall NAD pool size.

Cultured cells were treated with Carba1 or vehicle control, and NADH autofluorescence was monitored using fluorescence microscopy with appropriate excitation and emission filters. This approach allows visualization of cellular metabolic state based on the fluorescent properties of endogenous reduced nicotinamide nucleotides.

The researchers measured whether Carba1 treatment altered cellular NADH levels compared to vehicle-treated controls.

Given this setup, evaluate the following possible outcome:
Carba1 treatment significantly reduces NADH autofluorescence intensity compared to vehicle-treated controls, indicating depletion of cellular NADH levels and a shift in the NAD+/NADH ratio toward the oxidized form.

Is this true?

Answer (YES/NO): NO